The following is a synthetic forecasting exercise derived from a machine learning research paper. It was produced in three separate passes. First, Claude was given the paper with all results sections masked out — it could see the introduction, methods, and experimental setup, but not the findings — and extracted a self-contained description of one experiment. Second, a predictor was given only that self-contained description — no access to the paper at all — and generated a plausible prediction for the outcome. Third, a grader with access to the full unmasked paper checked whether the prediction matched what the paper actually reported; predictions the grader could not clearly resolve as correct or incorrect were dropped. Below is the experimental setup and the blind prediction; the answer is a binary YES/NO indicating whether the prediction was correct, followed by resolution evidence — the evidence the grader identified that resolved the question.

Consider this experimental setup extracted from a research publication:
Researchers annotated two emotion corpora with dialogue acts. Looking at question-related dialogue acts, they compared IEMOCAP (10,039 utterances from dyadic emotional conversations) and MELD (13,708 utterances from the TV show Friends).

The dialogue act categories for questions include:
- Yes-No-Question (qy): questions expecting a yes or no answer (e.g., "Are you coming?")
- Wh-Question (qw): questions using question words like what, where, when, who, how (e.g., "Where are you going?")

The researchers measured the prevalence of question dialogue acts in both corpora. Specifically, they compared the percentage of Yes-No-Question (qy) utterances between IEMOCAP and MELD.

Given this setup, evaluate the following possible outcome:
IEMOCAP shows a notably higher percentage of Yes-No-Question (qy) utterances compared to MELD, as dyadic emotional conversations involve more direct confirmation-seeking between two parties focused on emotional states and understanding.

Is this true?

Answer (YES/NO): NO